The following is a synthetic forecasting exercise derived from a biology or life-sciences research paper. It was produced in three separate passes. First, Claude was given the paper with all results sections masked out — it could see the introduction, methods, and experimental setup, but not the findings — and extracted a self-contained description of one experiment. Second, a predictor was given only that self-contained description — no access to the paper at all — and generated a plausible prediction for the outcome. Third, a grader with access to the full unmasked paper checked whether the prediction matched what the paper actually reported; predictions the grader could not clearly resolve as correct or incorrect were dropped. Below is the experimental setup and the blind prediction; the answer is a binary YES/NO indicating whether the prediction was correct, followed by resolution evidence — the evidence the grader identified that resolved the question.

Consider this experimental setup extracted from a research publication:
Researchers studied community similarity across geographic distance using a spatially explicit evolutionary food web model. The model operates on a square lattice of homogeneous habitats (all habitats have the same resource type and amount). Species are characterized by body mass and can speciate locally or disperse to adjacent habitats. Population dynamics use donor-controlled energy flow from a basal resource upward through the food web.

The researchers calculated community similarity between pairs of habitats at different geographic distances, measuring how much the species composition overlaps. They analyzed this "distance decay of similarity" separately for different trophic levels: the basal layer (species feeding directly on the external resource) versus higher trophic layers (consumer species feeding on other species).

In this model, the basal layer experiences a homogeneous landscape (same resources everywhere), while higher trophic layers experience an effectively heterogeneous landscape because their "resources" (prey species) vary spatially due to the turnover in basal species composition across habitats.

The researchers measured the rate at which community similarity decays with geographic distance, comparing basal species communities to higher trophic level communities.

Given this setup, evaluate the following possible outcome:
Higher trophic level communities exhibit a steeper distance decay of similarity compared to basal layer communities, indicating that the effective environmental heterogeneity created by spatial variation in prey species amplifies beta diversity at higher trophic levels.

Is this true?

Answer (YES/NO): YES